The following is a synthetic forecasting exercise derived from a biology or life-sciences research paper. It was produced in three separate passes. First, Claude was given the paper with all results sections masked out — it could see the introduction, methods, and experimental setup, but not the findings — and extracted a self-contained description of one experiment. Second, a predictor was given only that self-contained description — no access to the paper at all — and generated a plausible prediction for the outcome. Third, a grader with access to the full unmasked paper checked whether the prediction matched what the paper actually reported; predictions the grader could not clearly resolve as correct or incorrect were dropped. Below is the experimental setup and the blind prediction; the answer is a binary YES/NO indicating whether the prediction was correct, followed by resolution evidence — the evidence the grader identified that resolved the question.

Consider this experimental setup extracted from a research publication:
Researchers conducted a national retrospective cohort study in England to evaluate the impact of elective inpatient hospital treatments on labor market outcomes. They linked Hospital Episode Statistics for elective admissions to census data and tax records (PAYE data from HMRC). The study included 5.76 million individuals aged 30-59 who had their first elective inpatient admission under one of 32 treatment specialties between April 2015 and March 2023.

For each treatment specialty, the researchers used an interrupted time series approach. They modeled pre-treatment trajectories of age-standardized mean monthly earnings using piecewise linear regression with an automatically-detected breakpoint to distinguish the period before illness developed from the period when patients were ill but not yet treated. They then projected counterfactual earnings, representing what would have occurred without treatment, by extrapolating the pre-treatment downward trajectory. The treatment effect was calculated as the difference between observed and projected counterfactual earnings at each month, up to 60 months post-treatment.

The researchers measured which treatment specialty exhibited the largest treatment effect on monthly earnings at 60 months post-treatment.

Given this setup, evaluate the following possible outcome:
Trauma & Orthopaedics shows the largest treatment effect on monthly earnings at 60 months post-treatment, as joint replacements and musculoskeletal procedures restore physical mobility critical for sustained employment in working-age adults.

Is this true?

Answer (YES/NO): NO